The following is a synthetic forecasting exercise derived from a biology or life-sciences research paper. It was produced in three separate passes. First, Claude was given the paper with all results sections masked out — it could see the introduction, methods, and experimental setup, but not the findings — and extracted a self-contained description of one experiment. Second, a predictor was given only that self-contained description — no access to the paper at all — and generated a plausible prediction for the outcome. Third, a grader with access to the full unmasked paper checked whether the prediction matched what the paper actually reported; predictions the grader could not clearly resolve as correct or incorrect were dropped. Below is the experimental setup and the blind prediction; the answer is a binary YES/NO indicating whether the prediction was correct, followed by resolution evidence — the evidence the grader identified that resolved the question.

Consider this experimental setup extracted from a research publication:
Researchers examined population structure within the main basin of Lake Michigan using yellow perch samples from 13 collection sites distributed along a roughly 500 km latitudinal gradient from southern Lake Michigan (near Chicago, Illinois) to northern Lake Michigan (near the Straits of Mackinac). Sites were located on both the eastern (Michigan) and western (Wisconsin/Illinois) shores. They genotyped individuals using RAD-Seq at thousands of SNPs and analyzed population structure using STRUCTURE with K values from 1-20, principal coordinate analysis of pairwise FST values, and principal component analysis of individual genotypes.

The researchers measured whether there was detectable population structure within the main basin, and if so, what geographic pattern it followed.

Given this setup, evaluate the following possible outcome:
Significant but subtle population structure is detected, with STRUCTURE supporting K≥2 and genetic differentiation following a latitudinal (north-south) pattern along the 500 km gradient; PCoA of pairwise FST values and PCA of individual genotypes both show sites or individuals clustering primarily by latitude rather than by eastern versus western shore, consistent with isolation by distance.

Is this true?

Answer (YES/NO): NO